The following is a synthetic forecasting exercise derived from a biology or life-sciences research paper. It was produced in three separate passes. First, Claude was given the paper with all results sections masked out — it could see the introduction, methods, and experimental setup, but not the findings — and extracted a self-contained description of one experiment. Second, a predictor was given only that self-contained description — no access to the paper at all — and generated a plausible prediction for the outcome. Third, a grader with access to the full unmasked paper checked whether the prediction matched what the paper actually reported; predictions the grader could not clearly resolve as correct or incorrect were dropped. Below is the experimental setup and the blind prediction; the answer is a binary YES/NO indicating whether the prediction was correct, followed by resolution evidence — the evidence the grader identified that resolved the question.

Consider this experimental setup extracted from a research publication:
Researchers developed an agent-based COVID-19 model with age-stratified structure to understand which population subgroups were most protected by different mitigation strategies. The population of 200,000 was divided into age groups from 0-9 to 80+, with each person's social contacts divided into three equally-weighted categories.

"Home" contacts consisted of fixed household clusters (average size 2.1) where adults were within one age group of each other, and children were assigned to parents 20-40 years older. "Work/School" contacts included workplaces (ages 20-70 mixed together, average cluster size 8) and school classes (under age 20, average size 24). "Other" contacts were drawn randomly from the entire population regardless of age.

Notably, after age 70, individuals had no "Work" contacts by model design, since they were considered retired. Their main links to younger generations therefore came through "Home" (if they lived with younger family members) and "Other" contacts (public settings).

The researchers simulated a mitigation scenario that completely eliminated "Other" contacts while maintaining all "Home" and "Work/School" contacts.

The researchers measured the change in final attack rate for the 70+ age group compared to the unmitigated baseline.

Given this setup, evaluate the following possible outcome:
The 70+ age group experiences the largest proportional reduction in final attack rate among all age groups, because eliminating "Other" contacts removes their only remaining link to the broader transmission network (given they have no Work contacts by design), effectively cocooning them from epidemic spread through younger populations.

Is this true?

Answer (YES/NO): YES